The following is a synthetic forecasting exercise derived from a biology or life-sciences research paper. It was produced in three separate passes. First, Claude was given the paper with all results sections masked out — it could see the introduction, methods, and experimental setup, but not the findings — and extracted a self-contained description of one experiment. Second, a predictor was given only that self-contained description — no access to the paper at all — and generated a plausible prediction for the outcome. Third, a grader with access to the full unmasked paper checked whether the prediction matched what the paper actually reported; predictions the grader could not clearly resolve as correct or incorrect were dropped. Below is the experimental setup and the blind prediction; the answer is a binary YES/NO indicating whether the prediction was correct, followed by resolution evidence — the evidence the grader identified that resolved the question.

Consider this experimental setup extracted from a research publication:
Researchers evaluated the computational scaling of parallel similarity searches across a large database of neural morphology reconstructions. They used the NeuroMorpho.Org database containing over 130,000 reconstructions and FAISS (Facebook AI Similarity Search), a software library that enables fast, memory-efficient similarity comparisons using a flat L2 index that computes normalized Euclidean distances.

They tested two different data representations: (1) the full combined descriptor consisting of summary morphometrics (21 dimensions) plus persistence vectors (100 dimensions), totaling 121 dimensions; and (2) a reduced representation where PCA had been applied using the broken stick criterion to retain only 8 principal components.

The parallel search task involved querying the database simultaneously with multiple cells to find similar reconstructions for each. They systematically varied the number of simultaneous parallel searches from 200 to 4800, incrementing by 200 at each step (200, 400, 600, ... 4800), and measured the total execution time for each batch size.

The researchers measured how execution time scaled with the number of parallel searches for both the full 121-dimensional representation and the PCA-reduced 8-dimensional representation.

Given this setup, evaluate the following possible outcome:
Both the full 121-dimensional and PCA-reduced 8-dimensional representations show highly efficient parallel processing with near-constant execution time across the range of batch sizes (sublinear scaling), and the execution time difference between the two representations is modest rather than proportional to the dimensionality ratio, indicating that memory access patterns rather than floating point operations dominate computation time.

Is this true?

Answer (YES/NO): NO